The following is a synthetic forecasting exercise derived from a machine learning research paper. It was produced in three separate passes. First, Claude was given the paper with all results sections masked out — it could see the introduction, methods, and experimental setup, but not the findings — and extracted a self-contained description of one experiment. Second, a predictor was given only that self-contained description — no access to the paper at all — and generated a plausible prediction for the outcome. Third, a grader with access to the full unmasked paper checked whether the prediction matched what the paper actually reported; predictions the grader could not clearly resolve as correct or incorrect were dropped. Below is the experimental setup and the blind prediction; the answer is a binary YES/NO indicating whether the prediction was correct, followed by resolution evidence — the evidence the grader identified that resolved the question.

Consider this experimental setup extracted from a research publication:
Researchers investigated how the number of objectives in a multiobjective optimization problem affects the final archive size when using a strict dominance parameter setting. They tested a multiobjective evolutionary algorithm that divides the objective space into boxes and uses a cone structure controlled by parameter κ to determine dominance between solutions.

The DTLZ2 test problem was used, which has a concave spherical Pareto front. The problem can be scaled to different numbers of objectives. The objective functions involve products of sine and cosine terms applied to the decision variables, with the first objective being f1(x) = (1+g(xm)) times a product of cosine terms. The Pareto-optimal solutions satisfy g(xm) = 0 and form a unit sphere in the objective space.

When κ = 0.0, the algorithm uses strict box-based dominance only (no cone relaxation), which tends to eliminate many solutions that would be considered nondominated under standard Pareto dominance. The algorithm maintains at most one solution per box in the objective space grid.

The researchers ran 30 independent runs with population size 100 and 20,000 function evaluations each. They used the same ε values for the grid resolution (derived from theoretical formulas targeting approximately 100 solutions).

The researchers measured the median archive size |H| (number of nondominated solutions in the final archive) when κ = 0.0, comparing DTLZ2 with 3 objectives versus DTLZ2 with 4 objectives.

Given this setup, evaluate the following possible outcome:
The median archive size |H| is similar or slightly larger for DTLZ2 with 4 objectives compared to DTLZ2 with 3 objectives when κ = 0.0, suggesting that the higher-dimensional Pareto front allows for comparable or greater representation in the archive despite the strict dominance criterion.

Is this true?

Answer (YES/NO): NO